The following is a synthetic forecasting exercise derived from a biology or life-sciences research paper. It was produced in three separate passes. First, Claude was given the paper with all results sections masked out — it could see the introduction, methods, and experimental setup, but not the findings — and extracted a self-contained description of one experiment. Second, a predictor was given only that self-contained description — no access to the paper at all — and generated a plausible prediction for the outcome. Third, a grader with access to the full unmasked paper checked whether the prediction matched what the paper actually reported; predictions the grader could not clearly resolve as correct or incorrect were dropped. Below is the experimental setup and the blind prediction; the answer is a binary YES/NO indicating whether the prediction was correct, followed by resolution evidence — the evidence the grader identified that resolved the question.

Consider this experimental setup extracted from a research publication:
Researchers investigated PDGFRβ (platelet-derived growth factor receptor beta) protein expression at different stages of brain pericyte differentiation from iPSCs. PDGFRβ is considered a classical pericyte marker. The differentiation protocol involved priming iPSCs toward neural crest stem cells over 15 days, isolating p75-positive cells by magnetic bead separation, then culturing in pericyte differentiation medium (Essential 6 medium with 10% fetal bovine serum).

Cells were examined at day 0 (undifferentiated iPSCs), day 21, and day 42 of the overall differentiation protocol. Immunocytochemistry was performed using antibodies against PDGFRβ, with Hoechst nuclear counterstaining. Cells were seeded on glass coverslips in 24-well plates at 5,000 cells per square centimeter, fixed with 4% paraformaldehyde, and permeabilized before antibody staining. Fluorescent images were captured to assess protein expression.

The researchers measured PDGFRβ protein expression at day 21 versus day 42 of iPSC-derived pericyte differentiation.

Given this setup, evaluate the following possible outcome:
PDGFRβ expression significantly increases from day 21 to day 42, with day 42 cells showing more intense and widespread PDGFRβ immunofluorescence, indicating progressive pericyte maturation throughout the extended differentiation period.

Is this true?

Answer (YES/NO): NO